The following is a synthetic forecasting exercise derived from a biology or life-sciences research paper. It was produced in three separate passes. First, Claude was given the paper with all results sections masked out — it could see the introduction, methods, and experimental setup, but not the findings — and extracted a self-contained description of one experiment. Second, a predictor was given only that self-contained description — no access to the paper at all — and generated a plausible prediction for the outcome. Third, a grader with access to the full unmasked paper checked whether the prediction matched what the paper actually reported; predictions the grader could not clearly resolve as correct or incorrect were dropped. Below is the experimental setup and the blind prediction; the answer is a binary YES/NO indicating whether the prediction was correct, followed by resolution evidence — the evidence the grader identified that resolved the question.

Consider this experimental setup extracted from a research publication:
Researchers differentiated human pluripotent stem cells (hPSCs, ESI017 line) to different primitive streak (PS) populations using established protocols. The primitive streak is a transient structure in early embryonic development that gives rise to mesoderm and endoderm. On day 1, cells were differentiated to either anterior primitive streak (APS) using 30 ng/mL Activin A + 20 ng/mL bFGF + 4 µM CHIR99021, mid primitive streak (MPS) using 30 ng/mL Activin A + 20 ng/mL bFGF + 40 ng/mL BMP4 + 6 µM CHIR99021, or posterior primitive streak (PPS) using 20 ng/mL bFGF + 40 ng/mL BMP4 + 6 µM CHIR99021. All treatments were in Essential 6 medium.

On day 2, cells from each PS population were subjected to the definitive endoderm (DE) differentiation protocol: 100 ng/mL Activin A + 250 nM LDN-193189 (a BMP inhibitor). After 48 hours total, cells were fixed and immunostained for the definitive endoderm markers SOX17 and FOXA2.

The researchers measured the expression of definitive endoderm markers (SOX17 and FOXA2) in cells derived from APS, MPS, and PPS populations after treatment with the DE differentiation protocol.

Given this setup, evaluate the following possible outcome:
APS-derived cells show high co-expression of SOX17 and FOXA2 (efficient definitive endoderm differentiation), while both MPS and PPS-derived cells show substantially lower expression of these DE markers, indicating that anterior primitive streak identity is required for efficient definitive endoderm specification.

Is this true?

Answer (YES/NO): YES